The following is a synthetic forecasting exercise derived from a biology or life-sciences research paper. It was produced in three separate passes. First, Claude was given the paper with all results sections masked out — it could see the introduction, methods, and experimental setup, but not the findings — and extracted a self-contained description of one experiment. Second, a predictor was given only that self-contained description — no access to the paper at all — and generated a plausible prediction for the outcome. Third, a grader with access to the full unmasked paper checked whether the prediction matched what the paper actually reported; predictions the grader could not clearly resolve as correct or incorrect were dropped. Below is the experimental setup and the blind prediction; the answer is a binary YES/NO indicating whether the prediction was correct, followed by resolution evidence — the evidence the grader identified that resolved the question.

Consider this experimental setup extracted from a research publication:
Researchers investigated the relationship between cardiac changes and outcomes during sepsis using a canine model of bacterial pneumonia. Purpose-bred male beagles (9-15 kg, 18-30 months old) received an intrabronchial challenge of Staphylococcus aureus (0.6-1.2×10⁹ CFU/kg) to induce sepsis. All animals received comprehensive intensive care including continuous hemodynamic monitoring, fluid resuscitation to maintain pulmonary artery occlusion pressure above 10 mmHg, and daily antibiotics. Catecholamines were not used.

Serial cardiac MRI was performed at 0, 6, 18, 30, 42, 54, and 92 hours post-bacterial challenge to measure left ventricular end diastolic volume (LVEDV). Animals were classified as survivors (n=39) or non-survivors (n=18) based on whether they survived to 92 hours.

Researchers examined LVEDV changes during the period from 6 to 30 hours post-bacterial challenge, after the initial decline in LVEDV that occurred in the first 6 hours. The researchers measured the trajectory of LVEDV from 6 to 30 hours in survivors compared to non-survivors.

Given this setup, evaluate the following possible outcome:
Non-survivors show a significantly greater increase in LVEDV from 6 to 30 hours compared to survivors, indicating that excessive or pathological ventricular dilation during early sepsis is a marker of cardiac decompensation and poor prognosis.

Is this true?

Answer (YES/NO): NO